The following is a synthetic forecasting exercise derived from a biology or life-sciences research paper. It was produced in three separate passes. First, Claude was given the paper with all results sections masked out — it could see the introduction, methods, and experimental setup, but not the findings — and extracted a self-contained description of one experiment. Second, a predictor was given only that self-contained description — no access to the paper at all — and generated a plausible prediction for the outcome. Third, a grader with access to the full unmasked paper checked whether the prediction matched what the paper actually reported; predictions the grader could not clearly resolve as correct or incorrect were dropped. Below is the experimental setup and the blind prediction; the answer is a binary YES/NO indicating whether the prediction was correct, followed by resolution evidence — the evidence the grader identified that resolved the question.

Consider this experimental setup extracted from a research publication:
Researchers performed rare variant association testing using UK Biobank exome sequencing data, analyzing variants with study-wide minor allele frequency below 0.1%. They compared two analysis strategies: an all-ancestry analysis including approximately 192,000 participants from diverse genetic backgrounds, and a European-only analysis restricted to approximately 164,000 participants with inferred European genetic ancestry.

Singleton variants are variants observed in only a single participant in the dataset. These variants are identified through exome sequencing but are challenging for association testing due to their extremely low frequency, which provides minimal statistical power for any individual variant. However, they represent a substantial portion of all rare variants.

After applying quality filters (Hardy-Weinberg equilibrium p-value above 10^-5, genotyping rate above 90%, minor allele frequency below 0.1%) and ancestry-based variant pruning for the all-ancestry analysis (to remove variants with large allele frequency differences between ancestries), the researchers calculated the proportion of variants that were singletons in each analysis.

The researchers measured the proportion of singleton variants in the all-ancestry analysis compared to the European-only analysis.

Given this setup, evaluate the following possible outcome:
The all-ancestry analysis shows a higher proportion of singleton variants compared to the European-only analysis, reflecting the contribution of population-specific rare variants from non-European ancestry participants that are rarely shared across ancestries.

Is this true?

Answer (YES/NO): YES